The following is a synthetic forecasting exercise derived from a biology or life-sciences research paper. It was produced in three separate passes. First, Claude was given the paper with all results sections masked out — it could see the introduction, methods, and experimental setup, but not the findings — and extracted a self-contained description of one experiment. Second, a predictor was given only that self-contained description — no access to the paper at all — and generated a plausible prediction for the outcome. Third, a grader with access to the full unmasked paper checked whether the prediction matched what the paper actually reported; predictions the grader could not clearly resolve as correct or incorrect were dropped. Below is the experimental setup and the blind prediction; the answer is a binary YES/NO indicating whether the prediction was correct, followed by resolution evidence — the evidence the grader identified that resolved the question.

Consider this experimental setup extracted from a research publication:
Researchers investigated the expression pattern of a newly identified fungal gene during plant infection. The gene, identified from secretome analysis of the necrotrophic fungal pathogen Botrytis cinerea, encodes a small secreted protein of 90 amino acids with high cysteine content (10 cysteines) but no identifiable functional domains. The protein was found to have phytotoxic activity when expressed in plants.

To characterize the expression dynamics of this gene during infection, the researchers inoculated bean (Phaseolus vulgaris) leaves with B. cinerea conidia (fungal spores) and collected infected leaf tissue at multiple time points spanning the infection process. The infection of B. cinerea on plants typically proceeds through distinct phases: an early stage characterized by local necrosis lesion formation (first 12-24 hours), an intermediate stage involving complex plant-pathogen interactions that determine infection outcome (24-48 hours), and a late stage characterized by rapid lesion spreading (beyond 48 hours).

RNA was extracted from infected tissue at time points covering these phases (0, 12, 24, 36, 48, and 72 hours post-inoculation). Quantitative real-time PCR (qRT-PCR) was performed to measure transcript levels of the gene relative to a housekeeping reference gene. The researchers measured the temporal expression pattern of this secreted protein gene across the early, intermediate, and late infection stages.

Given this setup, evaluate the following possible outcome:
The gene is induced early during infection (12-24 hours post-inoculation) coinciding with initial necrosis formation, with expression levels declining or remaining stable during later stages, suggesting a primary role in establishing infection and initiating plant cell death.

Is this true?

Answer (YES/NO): NO